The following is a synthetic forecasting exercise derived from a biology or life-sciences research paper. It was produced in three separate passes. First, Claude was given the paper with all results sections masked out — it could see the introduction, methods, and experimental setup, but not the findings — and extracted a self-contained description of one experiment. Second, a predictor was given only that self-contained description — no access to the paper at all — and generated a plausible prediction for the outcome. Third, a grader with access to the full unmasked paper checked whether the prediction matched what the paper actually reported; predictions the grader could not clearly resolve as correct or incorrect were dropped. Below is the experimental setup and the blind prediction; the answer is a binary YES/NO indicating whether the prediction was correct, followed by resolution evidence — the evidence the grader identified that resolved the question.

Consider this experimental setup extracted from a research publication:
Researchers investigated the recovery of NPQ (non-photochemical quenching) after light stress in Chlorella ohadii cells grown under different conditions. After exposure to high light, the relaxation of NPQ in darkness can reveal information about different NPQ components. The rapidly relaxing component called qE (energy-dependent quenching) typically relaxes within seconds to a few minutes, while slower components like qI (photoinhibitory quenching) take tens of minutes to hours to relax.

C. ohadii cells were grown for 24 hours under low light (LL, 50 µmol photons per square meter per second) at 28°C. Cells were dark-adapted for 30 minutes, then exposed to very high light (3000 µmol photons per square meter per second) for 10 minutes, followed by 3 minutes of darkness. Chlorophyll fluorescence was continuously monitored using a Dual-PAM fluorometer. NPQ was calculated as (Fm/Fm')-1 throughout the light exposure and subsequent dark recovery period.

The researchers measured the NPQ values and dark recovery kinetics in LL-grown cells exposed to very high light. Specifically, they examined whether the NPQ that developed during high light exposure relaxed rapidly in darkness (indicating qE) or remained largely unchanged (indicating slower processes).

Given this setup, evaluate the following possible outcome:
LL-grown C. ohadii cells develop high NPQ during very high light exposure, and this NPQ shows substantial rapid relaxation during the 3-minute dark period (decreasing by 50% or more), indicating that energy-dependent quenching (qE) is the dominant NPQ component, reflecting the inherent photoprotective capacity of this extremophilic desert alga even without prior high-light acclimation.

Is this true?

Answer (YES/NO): NO